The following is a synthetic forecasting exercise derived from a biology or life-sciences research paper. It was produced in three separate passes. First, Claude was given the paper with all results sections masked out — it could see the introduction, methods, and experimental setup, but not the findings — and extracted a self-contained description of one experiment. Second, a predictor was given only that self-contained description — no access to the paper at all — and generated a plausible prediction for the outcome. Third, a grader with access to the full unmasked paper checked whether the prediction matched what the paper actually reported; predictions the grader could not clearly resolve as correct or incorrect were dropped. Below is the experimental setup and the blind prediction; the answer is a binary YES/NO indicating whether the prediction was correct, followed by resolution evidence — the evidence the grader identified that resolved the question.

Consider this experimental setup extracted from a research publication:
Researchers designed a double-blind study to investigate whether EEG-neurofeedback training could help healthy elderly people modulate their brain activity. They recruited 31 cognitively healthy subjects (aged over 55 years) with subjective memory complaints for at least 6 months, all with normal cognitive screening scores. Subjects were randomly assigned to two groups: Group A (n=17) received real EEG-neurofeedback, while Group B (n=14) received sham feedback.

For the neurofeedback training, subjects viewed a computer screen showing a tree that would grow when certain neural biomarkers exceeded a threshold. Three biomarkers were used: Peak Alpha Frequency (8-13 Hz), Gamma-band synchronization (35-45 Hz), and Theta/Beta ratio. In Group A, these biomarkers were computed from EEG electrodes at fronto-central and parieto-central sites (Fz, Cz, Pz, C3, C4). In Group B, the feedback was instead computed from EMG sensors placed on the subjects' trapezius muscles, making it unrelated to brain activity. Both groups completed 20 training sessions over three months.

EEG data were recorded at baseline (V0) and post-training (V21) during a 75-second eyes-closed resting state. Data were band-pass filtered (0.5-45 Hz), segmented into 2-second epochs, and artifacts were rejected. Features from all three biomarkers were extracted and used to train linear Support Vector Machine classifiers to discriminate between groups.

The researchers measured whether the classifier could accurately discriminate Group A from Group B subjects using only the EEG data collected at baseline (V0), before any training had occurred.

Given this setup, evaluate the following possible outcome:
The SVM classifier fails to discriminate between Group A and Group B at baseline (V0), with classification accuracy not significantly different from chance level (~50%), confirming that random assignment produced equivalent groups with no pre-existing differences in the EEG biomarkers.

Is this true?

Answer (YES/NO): NO